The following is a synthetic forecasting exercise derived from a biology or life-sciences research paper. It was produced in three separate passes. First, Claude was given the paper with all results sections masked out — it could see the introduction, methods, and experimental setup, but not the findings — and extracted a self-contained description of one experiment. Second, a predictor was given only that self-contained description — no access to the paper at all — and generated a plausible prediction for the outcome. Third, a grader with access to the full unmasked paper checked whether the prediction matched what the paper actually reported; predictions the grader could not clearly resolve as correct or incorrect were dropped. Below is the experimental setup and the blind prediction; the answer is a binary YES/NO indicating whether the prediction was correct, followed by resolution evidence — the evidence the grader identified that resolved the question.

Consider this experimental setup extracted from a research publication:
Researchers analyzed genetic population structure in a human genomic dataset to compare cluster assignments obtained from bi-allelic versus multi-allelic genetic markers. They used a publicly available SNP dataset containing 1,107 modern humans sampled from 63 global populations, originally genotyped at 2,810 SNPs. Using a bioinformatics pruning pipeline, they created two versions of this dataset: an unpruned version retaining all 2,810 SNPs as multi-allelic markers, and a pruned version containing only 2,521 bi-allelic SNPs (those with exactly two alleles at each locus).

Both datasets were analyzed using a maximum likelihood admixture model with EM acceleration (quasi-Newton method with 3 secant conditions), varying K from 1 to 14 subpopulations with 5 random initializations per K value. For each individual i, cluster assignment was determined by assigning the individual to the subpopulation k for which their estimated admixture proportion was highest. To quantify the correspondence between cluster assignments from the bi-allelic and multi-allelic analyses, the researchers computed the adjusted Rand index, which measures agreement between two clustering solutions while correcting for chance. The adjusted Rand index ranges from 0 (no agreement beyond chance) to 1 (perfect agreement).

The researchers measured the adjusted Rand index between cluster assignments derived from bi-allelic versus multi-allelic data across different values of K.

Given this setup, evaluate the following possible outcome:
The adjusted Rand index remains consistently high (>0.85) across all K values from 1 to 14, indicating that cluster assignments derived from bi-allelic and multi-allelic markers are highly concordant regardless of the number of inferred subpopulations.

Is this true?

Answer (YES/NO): NO